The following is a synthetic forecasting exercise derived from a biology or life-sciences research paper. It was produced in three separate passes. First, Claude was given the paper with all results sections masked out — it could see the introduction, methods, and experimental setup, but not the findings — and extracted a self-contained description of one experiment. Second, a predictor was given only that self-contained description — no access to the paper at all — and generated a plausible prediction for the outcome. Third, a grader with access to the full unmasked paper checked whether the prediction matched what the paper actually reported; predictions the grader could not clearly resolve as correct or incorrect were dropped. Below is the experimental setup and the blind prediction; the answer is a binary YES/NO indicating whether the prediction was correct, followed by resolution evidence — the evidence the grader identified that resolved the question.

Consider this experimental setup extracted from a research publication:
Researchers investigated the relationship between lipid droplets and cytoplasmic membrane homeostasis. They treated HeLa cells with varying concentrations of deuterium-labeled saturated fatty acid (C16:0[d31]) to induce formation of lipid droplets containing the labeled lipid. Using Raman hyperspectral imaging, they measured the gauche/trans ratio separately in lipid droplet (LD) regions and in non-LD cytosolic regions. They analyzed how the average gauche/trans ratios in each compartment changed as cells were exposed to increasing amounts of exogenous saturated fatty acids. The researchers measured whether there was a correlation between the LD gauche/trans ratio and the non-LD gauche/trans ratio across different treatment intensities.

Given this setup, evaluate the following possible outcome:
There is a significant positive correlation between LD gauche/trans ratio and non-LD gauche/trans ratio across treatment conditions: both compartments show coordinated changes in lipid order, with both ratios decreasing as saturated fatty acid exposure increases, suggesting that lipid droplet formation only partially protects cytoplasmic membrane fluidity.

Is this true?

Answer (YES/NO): NO